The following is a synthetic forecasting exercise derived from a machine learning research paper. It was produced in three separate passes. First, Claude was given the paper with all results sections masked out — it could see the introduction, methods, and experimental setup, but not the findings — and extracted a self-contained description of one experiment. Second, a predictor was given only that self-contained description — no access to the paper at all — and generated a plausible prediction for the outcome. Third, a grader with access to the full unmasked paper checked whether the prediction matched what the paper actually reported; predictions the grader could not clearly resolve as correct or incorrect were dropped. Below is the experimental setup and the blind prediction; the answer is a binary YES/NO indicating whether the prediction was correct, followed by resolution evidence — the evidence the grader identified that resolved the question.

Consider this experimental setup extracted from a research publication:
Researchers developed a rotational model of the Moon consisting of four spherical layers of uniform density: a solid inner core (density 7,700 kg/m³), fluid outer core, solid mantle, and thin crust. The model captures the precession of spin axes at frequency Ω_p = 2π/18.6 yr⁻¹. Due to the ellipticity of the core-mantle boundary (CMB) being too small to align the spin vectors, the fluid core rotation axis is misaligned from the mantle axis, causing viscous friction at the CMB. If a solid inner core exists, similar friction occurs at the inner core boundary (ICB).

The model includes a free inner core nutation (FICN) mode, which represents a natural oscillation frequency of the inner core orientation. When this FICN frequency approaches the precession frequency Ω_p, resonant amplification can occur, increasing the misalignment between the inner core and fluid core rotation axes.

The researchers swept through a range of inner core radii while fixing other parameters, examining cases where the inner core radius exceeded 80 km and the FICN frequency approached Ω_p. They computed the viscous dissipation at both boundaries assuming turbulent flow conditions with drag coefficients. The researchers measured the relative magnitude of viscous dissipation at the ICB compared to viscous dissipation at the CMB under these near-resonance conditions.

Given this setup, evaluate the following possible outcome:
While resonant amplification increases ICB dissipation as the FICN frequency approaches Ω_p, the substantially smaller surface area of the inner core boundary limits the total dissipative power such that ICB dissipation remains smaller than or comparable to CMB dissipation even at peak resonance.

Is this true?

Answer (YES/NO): NO